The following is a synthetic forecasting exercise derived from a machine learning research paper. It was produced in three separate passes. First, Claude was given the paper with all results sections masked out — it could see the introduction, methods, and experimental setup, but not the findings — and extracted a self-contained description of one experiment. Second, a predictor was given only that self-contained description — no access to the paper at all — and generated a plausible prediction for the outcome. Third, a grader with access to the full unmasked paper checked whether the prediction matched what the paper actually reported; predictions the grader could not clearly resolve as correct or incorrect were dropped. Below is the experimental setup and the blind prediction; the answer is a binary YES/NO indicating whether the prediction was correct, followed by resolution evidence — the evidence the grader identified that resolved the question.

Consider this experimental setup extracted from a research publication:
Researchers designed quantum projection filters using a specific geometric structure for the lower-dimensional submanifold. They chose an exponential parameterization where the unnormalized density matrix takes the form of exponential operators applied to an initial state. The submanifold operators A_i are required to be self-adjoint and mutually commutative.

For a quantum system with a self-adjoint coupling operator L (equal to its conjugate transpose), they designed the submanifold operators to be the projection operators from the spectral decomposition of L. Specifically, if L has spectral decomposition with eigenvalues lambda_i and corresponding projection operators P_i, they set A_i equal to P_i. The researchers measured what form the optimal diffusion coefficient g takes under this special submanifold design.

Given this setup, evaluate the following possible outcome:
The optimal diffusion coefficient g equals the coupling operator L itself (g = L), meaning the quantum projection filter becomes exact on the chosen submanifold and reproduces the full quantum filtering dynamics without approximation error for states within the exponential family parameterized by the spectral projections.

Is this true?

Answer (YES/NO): NO